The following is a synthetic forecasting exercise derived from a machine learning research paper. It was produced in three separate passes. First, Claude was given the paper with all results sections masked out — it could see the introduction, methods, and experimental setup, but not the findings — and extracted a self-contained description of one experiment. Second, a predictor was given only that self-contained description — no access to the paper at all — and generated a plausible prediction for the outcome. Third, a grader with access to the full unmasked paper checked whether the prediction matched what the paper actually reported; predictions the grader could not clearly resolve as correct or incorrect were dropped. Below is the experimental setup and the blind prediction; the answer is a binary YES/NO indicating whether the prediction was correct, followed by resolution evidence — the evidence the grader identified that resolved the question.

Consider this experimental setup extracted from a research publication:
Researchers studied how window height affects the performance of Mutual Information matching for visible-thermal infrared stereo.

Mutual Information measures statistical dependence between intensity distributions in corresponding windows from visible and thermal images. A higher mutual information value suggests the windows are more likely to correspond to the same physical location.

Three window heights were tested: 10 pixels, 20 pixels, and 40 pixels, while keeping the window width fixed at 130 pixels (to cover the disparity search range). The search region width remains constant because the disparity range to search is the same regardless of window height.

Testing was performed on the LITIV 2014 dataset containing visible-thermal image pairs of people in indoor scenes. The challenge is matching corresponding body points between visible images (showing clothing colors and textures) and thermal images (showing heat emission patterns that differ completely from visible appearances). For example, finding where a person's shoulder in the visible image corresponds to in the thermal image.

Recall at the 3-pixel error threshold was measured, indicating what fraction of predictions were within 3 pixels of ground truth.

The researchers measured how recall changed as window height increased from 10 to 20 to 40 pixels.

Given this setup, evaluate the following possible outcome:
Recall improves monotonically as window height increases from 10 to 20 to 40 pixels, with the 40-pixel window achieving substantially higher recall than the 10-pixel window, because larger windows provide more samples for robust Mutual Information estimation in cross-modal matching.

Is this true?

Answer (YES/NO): YES